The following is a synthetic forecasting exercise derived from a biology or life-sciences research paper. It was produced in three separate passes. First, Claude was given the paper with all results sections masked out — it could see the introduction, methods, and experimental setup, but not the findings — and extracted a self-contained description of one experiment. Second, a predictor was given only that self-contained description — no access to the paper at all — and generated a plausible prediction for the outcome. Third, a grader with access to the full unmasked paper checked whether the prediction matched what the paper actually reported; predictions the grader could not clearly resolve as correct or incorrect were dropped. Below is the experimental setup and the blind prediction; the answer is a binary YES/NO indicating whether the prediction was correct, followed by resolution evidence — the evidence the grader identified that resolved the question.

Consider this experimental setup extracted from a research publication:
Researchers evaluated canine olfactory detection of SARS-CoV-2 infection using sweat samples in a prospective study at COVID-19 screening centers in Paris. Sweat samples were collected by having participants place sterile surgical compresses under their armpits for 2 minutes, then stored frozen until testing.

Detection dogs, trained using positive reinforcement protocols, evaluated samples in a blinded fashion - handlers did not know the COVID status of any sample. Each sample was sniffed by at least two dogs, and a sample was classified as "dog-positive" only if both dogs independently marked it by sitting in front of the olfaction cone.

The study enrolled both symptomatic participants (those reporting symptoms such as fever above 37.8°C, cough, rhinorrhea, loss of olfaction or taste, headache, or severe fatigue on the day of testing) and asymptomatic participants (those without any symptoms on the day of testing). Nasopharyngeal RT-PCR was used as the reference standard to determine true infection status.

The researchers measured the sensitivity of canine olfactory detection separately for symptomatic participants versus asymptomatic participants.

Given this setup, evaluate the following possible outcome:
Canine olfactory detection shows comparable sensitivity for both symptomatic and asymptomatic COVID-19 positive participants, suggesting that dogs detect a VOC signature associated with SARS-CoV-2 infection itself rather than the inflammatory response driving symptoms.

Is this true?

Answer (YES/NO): YES